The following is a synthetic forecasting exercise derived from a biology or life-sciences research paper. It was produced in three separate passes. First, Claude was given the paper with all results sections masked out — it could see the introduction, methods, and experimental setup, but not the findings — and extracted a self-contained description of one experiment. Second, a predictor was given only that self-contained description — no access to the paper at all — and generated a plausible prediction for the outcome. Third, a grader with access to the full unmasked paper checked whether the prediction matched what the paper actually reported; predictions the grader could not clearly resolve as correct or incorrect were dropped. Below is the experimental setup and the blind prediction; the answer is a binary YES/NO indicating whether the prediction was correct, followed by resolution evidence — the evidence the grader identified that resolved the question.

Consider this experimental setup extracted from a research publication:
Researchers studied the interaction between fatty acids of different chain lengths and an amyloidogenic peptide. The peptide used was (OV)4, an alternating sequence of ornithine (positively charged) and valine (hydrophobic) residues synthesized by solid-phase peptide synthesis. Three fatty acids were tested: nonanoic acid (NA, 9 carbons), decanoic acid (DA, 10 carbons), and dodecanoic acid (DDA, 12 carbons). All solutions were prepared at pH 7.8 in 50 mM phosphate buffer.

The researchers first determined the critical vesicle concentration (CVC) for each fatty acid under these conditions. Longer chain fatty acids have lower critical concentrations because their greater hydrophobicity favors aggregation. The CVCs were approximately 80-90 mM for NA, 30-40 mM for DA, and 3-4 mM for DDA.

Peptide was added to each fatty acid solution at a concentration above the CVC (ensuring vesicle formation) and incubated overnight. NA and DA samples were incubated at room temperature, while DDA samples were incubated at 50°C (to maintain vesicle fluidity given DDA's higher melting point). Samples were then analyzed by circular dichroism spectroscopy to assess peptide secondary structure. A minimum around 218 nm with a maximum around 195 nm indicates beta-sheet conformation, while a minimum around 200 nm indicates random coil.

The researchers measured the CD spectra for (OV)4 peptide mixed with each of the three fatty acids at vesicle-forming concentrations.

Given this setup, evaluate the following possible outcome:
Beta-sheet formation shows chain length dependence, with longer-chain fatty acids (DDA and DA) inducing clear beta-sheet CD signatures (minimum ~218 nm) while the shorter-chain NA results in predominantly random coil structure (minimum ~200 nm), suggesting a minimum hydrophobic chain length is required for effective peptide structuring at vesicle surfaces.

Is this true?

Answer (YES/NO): NO